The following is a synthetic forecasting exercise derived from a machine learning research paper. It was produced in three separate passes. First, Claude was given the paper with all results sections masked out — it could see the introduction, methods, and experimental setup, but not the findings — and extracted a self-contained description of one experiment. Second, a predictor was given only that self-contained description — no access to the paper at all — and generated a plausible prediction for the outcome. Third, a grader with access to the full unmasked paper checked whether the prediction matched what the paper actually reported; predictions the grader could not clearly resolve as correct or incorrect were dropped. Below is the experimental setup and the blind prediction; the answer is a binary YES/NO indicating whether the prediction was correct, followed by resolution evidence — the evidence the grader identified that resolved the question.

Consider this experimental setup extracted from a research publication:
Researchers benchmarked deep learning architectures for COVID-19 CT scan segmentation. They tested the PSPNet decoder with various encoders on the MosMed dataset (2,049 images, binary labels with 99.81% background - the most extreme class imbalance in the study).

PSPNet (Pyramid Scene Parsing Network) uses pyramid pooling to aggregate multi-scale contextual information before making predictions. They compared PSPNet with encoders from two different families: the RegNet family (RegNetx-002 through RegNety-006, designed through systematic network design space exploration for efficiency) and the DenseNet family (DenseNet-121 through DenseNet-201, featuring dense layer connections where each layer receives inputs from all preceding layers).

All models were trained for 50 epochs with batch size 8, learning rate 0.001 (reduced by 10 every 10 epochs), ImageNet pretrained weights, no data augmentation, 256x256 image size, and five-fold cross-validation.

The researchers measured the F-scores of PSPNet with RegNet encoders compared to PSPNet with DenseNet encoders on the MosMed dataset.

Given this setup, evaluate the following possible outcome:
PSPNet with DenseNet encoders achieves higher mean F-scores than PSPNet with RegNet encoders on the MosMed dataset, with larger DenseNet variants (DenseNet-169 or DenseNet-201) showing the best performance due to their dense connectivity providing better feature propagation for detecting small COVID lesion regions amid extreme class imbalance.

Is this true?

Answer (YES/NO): NO